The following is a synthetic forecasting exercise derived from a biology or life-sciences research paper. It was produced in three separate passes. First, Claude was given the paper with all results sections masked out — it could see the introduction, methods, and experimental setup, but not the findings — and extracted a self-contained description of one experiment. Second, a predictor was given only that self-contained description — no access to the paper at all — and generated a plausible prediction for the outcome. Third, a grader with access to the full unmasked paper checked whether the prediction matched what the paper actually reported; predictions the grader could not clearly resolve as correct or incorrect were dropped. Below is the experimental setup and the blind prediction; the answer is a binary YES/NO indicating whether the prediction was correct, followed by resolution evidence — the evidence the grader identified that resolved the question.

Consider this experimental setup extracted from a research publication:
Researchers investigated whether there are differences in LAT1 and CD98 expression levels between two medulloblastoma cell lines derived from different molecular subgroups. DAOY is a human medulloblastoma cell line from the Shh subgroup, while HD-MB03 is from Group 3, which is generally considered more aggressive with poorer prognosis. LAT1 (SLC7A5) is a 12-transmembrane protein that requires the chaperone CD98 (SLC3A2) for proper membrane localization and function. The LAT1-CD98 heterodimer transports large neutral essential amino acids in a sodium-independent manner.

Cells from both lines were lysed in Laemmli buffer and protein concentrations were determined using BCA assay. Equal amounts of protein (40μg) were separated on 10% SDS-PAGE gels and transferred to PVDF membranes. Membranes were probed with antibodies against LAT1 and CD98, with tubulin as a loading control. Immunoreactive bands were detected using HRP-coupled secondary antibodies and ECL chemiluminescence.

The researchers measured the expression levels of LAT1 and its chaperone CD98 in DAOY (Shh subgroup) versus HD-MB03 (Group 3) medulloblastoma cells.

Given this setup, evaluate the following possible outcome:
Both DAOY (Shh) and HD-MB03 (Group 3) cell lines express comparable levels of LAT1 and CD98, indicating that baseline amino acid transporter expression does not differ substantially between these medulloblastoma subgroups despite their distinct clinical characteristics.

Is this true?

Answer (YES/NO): NO